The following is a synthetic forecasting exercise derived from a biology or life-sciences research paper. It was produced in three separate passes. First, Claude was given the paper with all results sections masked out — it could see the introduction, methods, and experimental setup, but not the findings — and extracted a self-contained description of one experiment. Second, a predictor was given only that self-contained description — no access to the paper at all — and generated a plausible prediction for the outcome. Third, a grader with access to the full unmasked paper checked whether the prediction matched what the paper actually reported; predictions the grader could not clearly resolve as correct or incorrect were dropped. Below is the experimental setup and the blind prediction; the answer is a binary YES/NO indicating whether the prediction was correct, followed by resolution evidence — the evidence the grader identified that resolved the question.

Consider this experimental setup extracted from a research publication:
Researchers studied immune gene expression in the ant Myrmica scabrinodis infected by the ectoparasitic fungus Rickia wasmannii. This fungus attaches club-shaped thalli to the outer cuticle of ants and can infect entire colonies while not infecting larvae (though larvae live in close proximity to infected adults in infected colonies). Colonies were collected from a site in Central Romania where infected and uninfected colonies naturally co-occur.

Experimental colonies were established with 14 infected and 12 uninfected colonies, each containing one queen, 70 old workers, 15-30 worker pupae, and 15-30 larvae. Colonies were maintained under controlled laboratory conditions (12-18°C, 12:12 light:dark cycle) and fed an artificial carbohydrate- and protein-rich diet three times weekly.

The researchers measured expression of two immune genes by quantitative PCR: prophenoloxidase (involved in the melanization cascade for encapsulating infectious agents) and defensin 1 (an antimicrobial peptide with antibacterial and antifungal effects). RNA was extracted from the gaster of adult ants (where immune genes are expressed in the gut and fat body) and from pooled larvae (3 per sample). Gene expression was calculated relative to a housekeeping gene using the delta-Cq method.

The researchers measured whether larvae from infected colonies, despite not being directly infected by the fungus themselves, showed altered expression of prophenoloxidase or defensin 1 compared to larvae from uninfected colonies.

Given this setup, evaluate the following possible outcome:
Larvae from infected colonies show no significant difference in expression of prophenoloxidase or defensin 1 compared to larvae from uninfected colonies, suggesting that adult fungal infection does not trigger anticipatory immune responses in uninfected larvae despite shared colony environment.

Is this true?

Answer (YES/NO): YES